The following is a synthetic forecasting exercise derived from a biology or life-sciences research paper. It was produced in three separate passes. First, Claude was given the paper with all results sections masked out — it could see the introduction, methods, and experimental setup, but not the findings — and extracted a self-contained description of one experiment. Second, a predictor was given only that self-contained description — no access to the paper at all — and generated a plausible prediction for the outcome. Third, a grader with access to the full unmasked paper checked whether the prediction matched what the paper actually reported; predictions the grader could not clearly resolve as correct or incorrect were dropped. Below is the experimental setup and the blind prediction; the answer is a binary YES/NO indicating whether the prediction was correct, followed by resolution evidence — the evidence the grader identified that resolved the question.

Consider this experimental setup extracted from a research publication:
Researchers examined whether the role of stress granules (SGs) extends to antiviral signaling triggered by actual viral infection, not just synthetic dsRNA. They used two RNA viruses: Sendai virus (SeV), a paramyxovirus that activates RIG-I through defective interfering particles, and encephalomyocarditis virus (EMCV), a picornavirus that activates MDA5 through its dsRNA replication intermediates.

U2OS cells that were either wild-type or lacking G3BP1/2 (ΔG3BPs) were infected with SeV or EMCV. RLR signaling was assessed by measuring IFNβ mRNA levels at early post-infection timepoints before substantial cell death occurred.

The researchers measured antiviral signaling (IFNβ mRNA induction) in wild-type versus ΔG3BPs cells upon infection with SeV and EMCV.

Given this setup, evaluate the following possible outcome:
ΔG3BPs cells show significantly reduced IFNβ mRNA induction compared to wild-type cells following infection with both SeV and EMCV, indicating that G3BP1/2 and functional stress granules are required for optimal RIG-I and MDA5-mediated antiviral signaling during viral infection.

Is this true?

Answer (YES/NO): NO